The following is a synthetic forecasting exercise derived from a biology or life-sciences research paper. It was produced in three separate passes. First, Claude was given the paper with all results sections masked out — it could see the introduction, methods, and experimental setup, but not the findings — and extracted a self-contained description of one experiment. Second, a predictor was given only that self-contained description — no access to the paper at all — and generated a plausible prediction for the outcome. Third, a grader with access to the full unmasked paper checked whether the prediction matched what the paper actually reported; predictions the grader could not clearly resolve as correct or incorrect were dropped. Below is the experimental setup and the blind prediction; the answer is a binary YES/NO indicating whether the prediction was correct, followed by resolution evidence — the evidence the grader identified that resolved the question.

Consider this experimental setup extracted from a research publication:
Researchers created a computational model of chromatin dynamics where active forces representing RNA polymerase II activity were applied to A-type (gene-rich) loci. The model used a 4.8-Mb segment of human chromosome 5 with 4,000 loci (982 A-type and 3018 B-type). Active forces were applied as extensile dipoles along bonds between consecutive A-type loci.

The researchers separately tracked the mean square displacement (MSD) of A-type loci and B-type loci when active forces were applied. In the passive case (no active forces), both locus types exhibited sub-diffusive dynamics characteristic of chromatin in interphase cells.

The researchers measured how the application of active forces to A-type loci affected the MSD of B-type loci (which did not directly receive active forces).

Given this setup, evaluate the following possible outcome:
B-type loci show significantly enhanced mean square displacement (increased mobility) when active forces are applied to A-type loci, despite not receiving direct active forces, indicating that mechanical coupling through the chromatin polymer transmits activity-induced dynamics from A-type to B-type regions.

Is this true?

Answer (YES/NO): NO